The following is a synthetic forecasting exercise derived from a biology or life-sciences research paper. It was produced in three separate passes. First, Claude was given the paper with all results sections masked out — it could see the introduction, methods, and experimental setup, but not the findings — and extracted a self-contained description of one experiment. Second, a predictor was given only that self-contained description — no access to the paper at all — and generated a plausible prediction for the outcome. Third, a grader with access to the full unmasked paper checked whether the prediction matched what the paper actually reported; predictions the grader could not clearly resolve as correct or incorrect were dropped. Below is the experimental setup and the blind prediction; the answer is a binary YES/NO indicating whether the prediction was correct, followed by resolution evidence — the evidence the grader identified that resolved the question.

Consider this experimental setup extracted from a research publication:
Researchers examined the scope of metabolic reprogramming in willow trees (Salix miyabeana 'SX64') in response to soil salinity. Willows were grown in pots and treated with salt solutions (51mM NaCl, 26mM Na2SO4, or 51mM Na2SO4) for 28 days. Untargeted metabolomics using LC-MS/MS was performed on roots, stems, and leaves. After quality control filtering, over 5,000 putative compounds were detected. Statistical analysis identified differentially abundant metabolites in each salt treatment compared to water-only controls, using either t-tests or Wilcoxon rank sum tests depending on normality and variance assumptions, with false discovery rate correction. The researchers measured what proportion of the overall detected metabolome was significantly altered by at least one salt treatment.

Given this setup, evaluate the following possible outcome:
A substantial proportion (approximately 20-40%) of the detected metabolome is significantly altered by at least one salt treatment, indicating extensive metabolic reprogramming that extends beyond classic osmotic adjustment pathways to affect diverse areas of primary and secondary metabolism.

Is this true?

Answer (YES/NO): YES